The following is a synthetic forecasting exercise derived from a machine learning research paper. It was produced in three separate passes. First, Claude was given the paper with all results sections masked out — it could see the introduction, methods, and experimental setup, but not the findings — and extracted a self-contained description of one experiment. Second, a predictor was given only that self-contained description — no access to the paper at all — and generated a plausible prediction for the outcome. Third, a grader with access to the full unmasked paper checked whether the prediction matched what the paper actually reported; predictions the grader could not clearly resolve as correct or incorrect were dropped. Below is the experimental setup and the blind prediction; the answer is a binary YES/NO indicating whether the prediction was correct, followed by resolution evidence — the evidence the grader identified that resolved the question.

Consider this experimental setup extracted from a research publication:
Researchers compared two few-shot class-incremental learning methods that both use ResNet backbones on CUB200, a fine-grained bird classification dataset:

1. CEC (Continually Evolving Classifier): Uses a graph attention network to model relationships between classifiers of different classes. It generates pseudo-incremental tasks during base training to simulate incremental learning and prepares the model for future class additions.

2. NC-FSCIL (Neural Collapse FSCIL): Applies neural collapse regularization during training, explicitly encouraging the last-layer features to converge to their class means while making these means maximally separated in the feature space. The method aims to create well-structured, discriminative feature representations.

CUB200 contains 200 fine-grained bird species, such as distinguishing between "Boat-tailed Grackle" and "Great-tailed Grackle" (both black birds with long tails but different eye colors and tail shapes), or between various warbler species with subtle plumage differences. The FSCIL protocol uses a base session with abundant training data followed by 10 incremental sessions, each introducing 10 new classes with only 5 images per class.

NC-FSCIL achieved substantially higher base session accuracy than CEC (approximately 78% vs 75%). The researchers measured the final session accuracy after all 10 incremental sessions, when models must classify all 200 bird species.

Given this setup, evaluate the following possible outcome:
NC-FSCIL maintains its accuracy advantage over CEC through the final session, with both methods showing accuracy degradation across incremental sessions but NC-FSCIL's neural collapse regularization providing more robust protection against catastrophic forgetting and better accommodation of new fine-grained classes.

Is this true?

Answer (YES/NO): NO